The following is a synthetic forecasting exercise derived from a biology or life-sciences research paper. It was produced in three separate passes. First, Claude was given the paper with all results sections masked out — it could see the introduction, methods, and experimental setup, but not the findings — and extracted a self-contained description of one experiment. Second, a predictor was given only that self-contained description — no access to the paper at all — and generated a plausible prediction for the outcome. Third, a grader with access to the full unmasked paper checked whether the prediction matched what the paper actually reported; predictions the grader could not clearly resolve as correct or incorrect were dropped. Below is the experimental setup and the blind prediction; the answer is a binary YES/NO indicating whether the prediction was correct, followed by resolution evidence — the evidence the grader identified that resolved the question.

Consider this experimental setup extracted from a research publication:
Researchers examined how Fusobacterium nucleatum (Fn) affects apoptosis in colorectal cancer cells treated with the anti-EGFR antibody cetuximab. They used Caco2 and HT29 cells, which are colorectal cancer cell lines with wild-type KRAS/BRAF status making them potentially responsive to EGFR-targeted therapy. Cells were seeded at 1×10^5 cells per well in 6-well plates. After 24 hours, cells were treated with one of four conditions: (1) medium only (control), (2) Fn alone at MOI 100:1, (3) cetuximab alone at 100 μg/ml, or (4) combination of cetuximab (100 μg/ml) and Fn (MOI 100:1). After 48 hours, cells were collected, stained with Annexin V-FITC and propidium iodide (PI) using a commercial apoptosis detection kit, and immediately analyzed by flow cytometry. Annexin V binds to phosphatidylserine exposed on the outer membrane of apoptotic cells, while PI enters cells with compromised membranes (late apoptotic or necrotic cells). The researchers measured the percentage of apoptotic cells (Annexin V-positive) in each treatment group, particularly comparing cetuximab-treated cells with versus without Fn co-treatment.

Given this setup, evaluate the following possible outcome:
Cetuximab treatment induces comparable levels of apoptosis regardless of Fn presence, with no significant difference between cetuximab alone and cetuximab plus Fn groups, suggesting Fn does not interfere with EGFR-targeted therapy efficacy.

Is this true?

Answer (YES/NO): NO